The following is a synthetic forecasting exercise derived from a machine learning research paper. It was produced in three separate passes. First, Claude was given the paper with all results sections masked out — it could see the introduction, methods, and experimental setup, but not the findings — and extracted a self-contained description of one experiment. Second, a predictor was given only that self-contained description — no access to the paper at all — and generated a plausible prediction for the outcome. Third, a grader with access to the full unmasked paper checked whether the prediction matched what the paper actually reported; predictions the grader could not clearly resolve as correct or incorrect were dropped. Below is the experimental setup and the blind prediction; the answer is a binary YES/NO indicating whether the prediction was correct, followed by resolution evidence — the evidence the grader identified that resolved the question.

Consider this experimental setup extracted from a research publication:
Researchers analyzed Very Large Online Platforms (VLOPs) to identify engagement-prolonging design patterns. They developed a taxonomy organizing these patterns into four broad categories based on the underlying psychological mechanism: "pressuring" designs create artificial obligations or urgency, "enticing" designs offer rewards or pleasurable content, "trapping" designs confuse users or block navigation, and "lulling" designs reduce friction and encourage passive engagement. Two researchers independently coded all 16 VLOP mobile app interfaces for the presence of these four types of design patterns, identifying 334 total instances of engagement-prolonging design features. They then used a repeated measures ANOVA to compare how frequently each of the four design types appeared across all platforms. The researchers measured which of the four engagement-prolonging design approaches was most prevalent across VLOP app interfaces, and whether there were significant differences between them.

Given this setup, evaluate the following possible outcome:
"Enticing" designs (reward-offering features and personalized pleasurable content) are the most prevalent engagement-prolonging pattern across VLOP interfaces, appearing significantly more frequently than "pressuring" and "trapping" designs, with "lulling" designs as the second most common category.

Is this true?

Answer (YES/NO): NO